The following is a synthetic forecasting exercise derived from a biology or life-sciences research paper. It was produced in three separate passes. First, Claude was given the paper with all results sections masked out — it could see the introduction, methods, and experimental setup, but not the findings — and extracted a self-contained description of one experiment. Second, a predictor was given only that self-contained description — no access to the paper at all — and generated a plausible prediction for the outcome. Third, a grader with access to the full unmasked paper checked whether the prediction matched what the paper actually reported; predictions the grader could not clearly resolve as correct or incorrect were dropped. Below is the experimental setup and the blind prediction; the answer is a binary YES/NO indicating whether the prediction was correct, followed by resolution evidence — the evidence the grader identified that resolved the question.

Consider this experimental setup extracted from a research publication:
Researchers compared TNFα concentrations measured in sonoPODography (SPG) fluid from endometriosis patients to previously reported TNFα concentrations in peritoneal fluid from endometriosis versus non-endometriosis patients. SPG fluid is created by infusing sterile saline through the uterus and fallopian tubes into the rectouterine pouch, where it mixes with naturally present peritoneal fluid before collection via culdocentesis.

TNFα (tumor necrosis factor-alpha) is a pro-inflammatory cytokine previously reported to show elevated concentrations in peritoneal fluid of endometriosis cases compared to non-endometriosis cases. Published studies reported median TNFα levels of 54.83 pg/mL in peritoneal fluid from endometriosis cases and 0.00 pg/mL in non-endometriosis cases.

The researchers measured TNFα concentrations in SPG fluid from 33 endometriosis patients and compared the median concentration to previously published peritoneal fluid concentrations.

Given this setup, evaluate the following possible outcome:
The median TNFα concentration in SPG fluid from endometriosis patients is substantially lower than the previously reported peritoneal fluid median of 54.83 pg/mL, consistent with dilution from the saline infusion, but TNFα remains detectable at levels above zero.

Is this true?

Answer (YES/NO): YES